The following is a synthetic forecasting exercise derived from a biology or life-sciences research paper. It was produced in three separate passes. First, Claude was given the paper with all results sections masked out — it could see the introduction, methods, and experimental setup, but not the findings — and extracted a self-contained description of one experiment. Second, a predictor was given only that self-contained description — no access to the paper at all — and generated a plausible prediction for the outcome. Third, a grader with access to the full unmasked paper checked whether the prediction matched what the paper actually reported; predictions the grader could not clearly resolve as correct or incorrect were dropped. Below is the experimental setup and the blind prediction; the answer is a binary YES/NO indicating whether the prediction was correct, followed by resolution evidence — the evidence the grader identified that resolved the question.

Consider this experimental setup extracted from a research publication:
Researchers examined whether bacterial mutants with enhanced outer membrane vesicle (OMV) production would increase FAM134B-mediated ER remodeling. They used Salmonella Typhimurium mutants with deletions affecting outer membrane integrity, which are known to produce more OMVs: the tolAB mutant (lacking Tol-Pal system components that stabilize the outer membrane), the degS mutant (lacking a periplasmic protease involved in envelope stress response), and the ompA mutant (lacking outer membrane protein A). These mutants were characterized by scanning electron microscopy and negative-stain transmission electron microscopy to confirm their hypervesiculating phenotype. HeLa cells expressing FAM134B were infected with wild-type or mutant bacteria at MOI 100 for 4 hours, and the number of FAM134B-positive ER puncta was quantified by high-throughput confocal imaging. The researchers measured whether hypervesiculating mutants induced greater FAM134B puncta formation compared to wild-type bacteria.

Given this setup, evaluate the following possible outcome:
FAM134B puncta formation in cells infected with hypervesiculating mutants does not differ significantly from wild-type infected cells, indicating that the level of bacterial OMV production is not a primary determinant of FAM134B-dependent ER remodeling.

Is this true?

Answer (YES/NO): NO